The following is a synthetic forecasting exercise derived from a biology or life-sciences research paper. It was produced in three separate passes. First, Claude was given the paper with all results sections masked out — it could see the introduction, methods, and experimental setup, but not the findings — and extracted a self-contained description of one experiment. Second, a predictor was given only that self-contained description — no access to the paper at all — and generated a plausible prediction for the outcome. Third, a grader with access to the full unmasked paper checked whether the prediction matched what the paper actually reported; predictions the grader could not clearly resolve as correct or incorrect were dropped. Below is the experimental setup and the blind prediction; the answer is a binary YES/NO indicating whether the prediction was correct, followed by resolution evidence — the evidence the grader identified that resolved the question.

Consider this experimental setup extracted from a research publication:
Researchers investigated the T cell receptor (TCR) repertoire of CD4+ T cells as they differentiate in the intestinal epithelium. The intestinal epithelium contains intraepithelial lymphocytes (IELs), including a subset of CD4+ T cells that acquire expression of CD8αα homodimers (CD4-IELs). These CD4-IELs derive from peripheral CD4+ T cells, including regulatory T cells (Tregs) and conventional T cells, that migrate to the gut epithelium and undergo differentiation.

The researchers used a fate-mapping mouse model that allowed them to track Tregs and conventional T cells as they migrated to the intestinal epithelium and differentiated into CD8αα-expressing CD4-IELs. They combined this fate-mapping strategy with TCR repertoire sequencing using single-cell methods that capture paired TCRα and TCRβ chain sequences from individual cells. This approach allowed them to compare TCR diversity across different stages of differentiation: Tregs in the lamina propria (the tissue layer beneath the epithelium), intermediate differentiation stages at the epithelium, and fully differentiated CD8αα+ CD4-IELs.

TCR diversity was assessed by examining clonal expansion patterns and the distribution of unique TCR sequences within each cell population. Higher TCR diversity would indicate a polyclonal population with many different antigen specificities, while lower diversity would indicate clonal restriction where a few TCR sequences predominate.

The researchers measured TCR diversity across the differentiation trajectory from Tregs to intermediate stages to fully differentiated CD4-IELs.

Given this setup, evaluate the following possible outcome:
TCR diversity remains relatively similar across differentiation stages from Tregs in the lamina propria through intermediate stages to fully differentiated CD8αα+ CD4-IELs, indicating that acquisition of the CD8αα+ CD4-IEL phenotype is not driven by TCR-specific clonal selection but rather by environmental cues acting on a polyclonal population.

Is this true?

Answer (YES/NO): NO